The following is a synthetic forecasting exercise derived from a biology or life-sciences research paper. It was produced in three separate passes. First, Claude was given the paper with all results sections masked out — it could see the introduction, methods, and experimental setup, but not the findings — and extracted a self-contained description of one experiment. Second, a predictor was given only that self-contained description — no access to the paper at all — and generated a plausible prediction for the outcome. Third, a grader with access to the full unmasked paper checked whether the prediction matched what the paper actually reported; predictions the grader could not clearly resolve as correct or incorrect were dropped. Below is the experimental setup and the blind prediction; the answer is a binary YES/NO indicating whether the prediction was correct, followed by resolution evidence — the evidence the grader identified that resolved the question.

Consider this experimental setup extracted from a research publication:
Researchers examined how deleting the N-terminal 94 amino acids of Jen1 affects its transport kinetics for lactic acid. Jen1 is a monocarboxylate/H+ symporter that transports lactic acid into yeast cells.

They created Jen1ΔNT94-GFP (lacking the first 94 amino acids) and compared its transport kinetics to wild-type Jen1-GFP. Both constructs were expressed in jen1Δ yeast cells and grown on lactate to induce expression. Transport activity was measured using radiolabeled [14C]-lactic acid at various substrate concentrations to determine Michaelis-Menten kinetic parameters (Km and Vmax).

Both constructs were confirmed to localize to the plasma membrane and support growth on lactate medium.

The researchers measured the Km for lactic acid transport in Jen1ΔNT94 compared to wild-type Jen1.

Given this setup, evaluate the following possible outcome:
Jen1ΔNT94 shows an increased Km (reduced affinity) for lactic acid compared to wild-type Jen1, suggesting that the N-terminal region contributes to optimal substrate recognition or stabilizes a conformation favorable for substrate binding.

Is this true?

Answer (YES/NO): NO